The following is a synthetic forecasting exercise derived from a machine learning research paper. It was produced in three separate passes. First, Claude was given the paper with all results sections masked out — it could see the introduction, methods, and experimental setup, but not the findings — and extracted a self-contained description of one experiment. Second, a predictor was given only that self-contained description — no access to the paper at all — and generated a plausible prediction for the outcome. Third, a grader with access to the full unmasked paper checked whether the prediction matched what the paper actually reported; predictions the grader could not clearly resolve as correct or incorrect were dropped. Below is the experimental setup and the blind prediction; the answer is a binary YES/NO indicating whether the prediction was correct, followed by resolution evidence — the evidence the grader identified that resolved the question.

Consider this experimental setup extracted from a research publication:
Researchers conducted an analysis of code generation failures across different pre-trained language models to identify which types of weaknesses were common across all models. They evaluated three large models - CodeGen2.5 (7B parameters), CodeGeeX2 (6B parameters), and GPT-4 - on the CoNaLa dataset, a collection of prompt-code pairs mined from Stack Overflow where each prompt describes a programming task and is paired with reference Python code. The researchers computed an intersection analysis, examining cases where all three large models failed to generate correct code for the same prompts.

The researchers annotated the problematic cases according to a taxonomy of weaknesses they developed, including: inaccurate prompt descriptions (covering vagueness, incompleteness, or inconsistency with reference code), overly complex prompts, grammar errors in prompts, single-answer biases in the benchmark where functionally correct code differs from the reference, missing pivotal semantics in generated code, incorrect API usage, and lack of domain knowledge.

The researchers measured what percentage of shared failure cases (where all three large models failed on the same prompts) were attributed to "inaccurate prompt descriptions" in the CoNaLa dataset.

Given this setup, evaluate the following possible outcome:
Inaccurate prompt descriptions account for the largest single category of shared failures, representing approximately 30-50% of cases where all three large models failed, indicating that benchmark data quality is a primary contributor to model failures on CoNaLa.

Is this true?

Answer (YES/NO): NO